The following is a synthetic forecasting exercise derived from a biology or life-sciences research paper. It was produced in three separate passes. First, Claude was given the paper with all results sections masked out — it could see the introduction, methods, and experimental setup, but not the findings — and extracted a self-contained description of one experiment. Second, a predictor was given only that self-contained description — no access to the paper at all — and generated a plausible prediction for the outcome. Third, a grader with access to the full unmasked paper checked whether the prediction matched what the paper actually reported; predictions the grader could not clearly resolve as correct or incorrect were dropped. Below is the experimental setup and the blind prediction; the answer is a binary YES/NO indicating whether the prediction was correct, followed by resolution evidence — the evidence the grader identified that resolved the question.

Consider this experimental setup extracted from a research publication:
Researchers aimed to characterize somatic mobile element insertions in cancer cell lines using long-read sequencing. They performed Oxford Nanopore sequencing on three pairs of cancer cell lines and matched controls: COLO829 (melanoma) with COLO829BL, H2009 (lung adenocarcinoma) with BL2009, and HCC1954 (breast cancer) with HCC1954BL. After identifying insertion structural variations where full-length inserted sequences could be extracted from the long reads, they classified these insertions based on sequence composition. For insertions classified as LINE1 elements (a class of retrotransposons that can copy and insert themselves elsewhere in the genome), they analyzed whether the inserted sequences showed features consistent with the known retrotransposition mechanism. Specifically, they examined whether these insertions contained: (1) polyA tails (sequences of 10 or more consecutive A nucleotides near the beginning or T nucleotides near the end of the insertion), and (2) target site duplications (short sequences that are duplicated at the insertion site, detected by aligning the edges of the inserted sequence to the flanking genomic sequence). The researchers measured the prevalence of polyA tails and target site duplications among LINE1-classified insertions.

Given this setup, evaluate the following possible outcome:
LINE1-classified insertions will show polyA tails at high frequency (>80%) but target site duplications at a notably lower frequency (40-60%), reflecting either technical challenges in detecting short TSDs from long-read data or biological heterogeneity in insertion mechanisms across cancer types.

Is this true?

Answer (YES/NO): NO